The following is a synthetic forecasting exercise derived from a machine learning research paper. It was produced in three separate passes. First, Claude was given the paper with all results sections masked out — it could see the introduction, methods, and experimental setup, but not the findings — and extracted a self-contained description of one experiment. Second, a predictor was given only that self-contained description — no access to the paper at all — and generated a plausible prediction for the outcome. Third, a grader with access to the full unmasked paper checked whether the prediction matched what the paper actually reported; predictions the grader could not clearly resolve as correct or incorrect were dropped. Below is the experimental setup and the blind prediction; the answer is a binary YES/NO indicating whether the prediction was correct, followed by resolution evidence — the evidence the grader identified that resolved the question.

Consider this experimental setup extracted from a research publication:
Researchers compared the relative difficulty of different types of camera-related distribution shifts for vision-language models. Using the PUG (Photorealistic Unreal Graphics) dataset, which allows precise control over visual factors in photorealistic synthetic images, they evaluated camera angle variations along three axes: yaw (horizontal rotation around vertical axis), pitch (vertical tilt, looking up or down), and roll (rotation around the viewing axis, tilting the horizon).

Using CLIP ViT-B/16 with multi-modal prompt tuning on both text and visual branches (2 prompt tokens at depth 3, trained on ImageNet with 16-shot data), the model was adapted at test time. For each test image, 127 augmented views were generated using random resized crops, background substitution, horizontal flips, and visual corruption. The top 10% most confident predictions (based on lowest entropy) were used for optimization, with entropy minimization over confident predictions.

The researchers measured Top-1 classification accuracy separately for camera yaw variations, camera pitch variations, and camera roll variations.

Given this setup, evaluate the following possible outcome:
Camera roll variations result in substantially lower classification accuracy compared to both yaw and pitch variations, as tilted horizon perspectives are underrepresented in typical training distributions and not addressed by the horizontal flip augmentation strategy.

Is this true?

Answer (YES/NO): YES